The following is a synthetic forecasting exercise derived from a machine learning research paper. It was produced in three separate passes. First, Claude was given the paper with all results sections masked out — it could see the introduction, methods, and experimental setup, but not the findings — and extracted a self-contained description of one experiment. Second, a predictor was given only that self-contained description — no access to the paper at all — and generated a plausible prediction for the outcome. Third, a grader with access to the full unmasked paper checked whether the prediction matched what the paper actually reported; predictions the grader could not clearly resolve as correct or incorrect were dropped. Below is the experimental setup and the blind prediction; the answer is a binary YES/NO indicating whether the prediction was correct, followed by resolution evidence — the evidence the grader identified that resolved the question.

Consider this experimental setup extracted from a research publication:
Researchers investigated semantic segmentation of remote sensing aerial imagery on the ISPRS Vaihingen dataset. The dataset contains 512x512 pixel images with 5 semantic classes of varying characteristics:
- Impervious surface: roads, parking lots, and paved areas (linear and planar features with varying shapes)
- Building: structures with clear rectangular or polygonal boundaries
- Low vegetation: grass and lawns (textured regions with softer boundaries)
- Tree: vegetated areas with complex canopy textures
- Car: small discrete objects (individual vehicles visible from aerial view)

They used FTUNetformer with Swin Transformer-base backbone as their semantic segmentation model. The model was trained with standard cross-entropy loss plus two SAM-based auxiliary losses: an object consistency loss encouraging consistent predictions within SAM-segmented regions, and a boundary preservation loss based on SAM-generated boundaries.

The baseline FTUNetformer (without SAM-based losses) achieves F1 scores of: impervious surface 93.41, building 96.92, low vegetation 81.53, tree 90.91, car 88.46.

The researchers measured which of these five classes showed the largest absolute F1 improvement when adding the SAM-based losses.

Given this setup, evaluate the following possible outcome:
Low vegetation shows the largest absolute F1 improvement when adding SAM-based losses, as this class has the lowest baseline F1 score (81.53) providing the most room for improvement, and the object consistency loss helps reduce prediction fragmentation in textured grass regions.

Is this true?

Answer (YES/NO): NO